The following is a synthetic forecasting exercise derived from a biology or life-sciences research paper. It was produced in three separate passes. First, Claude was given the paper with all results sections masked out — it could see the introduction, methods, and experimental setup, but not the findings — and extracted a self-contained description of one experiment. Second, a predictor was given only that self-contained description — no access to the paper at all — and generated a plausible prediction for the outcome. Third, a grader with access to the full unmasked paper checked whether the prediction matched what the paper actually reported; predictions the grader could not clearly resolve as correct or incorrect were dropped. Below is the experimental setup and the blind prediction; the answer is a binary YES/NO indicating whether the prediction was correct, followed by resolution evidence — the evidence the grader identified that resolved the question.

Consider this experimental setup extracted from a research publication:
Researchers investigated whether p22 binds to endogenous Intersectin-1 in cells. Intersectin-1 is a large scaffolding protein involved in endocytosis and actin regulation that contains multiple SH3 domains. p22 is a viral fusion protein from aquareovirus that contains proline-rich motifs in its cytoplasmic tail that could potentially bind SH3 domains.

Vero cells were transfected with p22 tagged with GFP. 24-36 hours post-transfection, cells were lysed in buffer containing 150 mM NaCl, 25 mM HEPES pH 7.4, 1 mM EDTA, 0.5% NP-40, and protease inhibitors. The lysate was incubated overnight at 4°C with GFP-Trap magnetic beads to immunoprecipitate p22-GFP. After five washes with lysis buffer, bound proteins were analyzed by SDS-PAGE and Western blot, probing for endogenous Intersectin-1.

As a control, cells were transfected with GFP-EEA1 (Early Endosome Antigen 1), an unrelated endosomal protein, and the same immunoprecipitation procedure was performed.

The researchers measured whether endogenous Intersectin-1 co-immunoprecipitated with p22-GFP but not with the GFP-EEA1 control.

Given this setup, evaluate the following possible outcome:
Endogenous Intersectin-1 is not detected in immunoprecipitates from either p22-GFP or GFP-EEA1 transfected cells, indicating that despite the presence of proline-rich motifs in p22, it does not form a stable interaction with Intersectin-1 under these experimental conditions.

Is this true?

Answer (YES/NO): NO